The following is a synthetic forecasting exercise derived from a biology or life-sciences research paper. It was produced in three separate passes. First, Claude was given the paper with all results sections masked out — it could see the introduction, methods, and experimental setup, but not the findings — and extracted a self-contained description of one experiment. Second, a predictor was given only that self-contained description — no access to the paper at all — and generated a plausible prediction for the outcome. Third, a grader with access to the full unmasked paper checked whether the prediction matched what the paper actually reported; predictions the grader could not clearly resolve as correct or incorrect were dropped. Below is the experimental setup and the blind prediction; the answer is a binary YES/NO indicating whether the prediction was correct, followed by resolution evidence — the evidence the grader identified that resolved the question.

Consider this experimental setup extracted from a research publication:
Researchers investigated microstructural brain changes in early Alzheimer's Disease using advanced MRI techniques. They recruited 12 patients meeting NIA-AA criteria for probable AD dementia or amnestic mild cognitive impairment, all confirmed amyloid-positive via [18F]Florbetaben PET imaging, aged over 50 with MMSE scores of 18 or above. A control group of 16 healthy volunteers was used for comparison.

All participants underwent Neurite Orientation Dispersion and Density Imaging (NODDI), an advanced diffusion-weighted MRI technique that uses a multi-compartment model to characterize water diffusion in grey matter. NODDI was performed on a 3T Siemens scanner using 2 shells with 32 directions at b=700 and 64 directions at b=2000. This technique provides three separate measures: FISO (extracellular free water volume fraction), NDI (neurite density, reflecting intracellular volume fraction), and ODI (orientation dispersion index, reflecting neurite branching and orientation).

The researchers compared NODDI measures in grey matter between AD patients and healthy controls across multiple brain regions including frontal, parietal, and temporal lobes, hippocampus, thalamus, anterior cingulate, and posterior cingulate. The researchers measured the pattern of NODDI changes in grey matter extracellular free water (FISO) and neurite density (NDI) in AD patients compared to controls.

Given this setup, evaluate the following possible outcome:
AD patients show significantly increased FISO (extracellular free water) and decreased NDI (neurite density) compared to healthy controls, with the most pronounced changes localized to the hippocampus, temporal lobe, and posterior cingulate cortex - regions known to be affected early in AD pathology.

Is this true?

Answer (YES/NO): NO